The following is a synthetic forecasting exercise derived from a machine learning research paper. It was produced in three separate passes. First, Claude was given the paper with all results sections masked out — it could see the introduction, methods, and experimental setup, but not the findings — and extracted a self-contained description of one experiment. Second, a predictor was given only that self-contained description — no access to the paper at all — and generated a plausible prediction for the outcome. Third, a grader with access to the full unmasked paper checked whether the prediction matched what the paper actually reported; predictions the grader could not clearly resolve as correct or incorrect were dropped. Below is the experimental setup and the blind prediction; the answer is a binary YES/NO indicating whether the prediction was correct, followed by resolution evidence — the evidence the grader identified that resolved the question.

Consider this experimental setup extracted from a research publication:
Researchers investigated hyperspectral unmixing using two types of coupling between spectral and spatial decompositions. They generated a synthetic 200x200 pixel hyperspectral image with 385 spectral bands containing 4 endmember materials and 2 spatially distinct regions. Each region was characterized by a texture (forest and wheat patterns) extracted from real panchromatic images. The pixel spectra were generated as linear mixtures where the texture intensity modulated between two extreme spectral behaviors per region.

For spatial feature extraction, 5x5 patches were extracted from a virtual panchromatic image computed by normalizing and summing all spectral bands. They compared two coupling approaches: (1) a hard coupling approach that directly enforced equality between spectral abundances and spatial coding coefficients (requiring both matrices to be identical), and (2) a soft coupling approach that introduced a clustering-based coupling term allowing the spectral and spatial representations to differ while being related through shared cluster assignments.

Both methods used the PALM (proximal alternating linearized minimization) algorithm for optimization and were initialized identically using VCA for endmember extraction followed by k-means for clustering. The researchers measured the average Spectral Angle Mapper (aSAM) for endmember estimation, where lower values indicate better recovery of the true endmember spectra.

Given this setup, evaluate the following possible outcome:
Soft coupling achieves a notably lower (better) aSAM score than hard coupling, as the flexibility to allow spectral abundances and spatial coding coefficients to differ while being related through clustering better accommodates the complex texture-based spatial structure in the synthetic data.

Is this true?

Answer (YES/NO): YES